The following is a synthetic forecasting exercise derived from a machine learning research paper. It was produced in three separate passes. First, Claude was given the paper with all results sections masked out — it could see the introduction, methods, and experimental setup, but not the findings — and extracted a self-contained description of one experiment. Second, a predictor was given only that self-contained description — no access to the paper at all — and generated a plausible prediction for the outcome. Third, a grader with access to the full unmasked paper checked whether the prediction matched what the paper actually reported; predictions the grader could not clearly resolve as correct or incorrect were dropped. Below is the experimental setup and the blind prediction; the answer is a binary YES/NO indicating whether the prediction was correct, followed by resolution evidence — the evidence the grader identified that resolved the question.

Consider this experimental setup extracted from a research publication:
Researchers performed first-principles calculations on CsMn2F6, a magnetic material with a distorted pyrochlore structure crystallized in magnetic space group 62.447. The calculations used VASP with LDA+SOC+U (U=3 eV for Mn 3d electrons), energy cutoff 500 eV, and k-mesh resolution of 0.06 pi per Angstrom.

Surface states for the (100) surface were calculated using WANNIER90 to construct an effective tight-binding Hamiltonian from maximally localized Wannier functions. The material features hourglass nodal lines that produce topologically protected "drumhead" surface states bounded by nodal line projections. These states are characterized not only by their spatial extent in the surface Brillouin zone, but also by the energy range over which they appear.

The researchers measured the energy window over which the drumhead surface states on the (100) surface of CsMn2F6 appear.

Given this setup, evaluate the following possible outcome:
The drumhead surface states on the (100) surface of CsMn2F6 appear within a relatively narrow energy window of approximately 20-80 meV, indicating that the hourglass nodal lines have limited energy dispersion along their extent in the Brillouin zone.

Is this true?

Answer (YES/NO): YES